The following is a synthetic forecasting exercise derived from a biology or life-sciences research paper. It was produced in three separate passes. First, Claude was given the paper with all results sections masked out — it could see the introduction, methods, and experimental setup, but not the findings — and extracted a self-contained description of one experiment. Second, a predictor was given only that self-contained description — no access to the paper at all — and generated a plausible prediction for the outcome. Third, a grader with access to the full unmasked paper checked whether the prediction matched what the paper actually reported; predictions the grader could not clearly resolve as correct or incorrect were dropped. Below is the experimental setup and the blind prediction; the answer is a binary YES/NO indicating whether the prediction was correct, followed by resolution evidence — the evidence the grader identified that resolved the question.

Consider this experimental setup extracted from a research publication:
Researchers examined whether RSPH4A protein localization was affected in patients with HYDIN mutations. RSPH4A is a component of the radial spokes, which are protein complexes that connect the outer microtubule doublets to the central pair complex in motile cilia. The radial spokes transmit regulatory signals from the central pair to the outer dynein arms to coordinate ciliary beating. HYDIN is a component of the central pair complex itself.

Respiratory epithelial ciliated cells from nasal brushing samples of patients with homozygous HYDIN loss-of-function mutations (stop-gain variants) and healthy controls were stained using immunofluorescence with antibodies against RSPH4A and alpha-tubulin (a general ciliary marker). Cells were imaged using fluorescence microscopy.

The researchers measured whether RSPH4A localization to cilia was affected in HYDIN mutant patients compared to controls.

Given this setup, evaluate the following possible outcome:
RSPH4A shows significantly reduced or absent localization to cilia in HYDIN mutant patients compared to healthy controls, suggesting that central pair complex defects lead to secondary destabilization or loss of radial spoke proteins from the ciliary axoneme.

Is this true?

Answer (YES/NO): NO